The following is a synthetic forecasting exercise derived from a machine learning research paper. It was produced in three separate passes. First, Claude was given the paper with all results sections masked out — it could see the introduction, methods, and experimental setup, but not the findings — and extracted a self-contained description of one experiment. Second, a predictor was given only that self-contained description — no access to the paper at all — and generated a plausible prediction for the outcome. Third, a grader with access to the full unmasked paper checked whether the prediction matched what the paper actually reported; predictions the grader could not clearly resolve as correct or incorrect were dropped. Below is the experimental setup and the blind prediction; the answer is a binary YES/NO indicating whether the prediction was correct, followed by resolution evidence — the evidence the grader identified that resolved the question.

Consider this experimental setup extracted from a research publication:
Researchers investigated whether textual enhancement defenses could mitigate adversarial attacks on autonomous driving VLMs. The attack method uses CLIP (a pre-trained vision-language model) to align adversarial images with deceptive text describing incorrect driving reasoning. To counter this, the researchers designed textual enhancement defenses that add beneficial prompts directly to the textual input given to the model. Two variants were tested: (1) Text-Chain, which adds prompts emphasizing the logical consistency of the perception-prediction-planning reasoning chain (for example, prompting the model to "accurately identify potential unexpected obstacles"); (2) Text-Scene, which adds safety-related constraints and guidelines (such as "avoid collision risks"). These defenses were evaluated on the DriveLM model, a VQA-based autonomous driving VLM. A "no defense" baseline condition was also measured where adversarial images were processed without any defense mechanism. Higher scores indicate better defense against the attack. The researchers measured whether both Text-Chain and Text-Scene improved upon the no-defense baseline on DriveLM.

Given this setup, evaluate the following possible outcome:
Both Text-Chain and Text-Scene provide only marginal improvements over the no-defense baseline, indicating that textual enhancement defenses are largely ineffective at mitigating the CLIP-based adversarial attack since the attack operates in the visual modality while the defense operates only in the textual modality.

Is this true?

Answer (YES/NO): YES